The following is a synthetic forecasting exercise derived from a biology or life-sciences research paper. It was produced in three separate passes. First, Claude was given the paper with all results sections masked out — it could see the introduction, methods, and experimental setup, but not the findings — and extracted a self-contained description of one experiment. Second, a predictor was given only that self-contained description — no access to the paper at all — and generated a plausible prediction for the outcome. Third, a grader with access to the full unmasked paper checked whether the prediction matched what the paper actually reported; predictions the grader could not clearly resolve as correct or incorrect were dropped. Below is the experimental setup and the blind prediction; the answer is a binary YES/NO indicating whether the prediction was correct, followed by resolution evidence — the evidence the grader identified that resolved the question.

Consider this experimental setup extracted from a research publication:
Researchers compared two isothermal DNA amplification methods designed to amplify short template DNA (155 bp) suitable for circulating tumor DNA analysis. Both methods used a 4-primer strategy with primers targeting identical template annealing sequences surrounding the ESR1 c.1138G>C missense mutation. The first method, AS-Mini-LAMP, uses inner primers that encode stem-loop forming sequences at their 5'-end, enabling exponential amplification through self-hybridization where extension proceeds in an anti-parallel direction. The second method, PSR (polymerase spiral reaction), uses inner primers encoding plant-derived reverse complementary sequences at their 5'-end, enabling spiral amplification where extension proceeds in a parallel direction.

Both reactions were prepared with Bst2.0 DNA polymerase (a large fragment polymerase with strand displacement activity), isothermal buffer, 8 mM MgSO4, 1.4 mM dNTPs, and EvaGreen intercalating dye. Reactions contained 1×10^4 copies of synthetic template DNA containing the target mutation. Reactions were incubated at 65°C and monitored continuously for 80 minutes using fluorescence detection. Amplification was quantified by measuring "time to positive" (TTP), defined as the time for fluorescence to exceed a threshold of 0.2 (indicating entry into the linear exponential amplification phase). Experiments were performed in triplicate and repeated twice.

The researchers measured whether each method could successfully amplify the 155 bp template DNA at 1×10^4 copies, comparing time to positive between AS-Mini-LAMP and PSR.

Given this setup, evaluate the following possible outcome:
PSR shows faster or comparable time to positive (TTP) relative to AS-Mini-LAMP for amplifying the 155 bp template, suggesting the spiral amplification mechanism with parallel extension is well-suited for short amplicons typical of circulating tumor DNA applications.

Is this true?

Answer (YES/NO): NO